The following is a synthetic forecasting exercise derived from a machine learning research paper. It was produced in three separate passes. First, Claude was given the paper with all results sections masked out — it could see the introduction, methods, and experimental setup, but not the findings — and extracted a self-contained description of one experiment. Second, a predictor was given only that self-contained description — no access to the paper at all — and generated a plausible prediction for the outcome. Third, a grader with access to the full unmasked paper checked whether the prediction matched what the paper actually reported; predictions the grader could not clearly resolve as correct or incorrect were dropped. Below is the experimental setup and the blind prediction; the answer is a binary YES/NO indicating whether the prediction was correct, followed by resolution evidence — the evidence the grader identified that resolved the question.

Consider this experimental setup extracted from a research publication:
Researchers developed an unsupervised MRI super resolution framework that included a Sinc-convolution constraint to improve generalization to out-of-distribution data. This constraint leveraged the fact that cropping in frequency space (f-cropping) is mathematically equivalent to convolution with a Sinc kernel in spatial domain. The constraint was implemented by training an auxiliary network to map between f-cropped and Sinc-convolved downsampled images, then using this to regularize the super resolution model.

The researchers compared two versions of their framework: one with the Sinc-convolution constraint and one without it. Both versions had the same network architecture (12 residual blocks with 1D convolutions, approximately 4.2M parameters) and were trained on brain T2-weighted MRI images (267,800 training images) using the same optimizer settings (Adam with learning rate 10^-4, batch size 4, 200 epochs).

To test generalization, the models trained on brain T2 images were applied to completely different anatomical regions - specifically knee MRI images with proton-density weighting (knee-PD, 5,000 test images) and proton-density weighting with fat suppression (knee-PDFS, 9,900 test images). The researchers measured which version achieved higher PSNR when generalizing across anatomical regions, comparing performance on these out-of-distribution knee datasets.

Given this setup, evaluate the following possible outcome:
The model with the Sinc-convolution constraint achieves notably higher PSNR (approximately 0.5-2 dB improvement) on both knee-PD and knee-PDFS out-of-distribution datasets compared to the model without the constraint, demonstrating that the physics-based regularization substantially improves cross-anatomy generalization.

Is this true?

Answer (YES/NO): NO